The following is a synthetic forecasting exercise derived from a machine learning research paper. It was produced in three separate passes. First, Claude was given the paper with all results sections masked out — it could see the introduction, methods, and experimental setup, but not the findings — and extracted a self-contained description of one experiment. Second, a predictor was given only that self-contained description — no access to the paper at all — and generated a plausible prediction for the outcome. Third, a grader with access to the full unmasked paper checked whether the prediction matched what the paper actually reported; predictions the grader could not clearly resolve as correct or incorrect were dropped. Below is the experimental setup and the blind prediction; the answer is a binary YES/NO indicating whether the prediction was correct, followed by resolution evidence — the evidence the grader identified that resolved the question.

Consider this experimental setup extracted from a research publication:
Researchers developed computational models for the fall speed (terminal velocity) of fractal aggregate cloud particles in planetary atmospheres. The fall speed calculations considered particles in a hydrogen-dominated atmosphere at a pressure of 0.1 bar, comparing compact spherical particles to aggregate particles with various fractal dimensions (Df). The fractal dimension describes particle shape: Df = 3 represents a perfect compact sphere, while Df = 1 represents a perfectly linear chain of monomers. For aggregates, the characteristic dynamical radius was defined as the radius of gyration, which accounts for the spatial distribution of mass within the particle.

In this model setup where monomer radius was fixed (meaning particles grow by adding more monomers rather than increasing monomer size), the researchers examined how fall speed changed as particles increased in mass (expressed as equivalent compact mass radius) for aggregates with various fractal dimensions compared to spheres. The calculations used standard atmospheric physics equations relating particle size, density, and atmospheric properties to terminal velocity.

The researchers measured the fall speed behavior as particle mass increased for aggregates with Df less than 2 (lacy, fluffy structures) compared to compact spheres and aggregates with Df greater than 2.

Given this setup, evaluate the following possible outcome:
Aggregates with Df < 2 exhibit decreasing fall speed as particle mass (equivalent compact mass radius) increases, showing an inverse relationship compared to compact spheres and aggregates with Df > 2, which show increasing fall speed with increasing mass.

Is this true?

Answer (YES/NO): YES